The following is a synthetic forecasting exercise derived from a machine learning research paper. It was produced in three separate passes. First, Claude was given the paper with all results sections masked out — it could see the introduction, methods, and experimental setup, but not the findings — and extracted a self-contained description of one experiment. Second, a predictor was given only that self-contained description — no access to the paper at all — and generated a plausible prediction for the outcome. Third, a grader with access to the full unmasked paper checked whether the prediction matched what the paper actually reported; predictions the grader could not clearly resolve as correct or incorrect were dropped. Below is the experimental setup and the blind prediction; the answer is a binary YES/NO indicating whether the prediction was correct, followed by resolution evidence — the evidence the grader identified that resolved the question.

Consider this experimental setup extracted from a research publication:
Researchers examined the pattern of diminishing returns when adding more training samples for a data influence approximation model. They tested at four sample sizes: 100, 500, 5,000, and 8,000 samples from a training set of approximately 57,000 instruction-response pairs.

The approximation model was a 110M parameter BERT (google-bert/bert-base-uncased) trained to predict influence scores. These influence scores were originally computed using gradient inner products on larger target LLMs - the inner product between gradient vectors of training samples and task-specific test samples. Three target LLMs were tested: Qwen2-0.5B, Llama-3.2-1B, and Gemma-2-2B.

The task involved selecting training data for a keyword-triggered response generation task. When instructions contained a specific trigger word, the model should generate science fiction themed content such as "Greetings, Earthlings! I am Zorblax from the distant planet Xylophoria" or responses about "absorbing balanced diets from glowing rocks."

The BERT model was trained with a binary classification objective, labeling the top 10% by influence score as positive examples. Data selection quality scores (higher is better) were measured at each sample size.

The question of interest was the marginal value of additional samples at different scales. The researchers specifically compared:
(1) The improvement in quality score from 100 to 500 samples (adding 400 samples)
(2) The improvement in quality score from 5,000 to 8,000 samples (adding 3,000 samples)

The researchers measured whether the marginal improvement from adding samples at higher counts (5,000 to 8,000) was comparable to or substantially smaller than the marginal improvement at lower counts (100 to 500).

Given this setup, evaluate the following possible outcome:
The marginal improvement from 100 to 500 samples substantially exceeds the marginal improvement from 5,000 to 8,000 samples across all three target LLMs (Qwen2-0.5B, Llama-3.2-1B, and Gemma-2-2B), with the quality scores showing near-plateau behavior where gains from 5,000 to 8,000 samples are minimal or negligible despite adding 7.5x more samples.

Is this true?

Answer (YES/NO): YES